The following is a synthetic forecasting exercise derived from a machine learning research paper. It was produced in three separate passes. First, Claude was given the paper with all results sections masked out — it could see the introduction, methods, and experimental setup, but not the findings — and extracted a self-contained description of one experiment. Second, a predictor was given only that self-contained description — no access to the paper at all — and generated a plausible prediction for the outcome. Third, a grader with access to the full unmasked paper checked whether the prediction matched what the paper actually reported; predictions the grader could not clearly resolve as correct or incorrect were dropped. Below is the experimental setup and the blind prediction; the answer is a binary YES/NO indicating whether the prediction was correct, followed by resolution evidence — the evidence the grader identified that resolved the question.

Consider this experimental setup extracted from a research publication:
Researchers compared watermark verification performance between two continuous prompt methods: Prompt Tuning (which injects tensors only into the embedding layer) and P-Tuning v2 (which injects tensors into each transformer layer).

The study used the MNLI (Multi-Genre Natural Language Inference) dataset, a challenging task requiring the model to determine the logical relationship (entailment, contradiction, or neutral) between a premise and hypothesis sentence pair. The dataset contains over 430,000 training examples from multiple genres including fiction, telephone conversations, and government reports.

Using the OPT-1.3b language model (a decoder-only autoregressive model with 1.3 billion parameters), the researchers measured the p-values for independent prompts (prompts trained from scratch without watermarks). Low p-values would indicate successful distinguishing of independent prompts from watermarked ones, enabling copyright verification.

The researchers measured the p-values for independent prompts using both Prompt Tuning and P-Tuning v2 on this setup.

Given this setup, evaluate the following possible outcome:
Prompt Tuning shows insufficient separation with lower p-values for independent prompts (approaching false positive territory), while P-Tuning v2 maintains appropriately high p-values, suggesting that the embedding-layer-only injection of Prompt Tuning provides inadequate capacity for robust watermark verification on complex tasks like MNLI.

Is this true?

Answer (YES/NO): NO